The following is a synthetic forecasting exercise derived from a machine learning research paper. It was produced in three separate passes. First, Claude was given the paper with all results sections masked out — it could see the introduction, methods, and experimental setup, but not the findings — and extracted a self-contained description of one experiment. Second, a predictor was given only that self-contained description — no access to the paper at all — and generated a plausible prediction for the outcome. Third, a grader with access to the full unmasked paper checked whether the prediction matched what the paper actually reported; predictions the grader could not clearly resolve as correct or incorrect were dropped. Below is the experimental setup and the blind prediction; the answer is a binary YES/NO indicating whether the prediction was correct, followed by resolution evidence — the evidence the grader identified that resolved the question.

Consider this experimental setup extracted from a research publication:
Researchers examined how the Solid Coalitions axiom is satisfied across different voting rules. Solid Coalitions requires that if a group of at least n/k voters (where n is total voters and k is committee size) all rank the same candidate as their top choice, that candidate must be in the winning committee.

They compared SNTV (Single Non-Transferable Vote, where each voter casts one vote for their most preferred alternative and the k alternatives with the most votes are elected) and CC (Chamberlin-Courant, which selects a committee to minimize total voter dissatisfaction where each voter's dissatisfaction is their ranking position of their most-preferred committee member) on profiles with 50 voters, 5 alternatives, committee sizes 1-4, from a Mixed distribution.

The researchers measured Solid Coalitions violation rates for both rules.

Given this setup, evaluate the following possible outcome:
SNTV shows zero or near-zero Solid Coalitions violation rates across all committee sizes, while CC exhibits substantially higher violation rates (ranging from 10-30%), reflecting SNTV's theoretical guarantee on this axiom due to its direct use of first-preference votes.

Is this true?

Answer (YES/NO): YES